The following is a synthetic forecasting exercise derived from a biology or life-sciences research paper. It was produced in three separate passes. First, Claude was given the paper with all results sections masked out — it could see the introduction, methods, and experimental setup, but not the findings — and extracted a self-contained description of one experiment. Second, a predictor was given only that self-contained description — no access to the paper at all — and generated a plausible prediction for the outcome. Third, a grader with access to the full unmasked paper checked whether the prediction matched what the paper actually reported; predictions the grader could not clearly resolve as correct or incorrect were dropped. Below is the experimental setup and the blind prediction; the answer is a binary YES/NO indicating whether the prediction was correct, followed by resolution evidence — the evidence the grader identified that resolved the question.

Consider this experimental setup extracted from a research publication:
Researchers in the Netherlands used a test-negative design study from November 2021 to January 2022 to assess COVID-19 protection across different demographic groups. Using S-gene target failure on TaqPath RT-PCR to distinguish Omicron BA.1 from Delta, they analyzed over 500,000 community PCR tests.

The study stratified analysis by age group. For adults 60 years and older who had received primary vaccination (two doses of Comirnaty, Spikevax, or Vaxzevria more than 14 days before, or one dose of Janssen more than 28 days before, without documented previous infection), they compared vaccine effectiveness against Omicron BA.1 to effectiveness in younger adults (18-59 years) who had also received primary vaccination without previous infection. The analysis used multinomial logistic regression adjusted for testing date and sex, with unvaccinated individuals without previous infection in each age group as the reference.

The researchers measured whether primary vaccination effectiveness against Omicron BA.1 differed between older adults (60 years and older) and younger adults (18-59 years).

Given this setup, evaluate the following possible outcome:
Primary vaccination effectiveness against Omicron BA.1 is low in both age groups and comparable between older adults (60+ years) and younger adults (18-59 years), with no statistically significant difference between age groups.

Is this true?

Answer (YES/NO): NO